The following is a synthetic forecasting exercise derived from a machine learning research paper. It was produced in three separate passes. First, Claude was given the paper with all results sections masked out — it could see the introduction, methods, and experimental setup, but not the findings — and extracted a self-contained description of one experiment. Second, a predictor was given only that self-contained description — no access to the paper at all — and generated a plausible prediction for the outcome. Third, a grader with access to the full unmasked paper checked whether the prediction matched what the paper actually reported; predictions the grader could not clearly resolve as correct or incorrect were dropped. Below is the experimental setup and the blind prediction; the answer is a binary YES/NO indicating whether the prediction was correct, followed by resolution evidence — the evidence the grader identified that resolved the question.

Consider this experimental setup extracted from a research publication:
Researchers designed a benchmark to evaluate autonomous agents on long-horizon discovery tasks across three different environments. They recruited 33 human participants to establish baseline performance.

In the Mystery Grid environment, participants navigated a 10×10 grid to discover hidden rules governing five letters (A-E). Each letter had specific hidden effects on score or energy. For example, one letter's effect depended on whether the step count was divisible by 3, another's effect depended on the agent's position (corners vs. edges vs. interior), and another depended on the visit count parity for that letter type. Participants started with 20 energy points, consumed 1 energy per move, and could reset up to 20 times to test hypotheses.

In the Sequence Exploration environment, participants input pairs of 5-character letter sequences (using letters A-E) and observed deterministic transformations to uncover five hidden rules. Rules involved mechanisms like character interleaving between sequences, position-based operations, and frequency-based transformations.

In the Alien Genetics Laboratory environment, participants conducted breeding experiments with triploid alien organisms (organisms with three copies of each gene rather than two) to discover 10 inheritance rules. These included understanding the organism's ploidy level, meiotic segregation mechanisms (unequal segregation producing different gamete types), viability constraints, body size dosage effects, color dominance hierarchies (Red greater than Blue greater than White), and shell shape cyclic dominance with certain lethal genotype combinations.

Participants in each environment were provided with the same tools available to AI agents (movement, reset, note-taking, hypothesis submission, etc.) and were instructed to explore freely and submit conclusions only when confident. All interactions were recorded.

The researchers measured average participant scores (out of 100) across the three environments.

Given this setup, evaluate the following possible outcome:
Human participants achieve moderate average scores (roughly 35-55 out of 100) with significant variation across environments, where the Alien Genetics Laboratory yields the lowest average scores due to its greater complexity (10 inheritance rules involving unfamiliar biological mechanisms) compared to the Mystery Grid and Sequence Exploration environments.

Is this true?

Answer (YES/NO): NO